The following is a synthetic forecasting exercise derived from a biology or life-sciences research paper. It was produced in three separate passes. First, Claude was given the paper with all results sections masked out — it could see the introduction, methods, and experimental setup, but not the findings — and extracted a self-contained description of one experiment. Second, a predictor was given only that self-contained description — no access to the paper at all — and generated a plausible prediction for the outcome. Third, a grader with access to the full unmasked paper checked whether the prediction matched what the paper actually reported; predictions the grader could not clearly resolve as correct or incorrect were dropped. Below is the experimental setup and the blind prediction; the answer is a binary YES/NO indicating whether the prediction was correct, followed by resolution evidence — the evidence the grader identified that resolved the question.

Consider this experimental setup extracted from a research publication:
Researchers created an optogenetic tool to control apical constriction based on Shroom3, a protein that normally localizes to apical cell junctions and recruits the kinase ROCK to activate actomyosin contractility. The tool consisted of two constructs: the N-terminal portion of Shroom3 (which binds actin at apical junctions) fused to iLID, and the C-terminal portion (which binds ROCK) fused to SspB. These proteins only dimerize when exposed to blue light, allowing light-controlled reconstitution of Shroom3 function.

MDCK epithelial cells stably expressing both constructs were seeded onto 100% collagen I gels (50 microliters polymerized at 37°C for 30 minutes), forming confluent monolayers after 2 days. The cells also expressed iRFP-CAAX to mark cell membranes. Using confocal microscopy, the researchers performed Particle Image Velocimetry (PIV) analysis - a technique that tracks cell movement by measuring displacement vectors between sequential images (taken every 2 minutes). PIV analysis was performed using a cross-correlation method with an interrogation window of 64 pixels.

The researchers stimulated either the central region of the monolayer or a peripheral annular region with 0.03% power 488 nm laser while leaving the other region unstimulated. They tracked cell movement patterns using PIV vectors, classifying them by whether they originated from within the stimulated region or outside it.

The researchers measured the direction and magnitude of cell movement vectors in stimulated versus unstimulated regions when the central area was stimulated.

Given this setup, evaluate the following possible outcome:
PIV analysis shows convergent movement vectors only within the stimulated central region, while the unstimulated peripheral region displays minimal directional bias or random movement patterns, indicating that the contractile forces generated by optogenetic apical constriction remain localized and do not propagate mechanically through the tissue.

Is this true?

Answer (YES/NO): NO